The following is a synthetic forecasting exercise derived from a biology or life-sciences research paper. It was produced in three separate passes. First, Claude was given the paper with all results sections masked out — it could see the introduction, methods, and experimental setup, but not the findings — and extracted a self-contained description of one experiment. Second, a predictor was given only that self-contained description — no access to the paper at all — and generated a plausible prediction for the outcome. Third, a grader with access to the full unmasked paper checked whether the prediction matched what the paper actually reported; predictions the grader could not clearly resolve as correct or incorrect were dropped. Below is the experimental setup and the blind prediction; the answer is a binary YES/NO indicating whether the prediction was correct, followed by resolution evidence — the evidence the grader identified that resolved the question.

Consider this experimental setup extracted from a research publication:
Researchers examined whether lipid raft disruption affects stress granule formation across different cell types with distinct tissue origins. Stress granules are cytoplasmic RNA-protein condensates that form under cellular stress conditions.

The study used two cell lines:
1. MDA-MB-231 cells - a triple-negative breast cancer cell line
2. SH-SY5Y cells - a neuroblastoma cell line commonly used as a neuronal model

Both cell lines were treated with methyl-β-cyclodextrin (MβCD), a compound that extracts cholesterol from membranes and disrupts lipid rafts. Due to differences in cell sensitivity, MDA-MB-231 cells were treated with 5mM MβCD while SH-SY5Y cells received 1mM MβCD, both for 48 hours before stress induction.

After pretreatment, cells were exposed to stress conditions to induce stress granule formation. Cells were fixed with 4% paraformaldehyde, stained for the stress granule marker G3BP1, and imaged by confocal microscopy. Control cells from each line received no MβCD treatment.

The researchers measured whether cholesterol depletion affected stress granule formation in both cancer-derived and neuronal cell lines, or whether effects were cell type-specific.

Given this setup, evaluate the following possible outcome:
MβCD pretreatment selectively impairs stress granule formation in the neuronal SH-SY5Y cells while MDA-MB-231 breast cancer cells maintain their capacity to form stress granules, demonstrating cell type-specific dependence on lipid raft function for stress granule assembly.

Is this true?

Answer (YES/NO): NO